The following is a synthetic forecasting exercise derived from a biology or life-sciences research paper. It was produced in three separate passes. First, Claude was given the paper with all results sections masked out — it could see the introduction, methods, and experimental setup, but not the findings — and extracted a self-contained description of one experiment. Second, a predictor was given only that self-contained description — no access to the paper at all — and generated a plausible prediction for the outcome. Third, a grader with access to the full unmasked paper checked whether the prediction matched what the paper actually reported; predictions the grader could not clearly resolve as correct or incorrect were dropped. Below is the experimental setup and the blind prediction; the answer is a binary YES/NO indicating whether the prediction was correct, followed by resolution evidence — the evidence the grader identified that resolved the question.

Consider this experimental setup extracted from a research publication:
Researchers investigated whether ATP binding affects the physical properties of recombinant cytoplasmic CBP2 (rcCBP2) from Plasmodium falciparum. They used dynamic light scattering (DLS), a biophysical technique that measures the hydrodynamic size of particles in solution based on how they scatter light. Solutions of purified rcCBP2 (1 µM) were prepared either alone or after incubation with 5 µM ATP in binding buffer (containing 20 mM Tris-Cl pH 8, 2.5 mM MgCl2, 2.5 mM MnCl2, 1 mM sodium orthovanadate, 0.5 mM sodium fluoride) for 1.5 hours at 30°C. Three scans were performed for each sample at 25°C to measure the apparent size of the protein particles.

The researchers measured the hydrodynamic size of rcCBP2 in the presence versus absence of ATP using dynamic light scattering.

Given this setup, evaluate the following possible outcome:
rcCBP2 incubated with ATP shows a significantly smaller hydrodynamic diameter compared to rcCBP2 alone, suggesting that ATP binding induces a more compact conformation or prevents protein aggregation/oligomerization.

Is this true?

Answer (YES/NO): NO